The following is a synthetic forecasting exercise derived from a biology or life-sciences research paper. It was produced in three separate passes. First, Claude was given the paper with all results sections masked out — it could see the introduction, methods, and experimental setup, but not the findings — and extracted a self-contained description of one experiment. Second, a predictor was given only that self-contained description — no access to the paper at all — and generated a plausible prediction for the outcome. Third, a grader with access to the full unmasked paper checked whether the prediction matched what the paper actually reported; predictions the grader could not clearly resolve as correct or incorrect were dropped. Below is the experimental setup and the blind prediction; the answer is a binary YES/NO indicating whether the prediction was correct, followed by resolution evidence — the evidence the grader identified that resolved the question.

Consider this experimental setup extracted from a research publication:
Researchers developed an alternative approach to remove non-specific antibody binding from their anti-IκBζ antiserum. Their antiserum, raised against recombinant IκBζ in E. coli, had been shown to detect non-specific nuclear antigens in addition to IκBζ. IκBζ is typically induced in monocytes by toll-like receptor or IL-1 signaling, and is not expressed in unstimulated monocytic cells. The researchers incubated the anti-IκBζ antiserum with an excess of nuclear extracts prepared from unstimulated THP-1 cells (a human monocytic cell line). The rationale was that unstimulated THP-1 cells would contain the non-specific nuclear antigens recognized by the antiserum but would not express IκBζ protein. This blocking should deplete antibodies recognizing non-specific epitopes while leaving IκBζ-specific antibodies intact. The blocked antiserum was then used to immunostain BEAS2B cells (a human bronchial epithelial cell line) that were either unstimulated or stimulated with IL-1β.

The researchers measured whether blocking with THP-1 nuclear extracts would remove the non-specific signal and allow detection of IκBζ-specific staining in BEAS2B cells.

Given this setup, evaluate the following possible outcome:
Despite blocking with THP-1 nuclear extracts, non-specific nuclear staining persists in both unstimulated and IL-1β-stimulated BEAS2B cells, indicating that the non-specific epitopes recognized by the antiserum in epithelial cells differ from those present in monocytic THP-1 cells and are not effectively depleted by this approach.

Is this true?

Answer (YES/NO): NO